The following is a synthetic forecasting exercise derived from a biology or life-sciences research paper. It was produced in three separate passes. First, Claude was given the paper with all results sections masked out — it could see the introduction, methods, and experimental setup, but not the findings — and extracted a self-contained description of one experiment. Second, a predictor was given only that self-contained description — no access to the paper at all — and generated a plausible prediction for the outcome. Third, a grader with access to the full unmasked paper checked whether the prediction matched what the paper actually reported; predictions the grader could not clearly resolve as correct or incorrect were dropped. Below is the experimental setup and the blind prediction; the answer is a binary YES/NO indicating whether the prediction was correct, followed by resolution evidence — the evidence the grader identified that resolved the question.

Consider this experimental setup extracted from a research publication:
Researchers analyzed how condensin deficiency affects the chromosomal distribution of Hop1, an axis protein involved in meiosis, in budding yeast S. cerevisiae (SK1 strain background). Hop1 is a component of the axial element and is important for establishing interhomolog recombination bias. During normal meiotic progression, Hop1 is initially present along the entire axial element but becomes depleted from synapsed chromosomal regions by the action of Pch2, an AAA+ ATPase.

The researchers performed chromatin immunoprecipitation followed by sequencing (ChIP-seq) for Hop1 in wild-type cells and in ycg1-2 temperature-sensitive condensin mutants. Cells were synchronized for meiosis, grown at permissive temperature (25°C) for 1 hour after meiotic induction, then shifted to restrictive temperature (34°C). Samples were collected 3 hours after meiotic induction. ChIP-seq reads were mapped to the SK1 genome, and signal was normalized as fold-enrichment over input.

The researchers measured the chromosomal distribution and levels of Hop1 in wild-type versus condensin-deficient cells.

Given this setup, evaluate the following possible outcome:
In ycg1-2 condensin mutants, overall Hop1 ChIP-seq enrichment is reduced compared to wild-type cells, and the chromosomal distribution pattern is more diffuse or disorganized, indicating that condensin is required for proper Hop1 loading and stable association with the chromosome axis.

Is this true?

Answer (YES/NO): NO